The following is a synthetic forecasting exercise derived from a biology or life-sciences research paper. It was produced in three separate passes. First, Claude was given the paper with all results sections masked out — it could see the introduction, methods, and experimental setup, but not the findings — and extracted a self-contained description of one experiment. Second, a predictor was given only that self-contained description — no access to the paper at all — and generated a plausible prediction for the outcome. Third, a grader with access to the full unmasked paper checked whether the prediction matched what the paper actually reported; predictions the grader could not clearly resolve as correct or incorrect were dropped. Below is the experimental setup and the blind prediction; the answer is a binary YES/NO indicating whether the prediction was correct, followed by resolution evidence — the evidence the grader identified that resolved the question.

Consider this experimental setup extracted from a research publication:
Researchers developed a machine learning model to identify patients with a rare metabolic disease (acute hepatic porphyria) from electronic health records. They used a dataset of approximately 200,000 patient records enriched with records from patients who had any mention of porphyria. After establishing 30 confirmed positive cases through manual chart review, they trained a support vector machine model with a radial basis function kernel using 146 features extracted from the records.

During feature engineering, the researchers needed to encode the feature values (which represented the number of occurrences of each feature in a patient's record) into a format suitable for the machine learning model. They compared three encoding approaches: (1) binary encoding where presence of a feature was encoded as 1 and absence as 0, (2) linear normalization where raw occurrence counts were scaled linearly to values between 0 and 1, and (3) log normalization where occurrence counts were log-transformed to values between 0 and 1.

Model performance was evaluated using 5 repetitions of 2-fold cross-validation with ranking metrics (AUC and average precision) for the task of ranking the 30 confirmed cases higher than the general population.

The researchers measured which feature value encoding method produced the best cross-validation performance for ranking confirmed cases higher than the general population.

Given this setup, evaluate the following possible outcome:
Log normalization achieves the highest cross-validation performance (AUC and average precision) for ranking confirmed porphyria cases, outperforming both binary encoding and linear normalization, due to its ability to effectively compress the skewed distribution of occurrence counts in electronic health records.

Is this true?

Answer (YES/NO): YES